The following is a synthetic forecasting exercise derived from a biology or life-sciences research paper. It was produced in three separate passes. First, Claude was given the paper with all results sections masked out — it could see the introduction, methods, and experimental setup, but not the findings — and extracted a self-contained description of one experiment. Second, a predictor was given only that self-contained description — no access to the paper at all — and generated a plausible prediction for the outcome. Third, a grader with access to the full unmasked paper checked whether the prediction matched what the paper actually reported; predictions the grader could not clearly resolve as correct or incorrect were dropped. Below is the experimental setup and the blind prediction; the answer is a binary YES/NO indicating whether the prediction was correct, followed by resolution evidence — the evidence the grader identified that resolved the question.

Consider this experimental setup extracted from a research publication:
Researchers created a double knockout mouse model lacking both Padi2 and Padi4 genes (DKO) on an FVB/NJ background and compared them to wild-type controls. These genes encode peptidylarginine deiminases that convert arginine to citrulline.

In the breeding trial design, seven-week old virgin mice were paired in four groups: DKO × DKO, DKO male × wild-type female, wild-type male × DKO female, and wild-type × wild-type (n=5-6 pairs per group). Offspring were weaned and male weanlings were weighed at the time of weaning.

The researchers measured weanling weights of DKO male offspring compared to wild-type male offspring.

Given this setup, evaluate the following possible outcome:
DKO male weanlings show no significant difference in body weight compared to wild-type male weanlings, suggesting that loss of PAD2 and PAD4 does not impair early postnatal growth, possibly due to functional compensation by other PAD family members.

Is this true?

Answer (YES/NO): NO